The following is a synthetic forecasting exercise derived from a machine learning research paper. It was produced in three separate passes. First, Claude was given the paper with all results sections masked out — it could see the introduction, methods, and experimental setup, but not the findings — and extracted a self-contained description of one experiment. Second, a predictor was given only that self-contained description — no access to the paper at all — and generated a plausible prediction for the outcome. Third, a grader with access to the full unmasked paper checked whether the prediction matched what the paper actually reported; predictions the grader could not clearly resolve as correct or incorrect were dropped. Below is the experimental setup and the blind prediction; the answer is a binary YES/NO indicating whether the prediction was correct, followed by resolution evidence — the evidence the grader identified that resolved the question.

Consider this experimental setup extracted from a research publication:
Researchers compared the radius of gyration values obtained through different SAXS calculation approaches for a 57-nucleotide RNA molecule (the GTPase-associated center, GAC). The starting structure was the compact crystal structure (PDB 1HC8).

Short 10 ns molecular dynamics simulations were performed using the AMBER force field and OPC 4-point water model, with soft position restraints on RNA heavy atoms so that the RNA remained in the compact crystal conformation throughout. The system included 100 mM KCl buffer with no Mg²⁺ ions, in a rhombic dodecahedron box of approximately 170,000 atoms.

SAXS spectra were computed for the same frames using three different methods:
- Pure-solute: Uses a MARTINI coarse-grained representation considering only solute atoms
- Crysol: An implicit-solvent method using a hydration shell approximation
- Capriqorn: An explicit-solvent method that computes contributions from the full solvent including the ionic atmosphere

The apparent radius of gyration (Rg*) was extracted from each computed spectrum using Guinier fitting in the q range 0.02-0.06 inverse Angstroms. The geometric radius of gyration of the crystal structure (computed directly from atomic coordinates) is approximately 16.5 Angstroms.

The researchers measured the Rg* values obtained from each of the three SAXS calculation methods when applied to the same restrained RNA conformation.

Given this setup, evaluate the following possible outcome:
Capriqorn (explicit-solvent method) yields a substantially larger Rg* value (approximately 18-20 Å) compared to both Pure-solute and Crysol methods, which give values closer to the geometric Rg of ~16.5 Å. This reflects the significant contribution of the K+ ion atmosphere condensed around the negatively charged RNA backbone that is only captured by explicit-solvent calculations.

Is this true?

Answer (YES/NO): NO